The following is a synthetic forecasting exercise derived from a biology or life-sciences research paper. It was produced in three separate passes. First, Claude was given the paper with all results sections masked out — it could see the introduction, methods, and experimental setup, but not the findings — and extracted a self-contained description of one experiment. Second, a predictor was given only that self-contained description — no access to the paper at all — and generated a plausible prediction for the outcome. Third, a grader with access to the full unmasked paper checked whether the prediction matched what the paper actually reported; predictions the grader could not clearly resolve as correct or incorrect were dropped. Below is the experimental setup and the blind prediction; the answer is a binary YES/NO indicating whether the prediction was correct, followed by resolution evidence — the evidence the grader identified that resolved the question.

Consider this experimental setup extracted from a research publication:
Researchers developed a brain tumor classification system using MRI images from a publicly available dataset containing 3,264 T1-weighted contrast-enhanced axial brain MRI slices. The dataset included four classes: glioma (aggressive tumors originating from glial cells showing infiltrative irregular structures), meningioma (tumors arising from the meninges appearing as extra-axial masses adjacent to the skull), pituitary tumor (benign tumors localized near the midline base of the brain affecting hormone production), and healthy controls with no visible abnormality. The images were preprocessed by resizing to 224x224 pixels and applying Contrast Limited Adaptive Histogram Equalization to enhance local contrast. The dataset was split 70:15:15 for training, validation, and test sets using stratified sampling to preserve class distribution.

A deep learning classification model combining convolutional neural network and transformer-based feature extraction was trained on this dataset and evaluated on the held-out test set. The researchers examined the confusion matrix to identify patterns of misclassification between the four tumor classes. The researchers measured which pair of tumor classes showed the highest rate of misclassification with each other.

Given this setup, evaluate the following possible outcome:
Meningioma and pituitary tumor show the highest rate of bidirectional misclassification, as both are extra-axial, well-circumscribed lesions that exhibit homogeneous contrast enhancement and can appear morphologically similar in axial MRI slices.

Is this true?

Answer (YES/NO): NO